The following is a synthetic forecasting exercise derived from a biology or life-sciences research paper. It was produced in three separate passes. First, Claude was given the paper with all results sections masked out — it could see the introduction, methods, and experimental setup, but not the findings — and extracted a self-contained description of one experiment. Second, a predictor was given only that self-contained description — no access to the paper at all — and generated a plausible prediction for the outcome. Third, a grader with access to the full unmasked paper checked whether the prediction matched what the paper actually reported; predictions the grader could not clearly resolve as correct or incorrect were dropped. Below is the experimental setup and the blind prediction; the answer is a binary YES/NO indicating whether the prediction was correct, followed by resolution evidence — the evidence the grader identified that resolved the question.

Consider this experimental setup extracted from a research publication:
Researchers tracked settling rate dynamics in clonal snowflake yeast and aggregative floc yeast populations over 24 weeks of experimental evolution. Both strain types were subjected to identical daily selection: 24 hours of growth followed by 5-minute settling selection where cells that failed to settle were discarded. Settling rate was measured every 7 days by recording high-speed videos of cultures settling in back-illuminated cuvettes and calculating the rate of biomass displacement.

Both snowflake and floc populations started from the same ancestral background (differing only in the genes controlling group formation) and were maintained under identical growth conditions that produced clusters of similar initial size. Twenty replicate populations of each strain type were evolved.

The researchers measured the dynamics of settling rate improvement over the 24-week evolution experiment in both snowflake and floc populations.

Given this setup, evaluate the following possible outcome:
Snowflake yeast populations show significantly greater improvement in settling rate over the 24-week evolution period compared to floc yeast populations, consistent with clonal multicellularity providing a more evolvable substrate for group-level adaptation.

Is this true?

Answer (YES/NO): NO